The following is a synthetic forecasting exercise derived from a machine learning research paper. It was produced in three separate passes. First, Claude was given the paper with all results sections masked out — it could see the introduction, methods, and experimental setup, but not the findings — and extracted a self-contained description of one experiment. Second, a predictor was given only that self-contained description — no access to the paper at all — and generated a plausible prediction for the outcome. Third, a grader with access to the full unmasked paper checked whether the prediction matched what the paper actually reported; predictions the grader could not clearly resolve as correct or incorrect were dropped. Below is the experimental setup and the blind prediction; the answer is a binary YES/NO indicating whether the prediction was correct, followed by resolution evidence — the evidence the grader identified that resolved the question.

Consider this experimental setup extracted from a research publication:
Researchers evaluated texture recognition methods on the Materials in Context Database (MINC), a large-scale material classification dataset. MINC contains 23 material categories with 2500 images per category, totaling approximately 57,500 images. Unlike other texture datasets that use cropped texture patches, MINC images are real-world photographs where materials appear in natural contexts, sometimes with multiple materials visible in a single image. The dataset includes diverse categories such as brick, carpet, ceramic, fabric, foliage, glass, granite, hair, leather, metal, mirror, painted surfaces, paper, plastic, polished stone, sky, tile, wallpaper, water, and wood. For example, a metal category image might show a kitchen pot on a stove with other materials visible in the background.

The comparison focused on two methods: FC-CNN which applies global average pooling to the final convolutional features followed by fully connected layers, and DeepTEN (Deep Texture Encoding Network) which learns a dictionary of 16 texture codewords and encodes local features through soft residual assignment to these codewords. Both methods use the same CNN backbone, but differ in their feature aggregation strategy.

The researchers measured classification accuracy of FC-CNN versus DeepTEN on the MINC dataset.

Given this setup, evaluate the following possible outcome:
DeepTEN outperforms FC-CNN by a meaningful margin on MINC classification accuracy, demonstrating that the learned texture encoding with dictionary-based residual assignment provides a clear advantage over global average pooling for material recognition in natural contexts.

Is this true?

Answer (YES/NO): YES